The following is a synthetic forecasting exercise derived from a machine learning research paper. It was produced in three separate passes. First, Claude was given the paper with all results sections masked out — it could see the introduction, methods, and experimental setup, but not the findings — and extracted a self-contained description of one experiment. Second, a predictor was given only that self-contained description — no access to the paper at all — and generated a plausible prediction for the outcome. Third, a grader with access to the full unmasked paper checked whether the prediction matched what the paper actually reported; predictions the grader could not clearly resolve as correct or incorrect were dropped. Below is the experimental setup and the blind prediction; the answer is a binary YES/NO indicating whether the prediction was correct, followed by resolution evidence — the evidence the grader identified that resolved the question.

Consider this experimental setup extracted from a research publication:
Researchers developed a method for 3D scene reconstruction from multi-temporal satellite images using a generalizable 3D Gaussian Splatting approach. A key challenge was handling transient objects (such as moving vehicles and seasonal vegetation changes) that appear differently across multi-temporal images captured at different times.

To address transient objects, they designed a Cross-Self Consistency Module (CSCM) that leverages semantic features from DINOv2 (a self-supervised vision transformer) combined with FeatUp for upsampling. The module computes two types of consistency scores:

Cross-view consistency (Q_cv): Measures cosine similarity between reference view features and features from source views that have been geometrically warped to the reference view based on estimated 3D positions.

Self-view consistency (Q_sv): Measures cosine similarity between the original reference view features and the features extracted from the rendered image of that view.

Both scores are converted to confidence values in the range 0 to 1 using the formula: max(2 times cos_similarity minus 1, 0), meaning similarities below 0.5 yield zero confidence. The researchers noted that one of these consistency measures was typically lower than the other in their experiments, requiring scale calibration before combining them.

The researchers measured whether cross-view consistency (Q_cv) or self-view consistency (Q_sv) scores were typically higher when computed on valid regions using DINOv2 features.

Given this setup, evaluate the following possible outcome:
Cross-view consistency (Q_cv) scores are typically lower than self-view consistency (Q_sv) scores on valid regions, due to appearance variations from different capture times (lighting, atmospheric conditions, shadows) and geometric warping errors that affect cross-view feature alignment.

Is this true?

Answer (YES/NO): NO